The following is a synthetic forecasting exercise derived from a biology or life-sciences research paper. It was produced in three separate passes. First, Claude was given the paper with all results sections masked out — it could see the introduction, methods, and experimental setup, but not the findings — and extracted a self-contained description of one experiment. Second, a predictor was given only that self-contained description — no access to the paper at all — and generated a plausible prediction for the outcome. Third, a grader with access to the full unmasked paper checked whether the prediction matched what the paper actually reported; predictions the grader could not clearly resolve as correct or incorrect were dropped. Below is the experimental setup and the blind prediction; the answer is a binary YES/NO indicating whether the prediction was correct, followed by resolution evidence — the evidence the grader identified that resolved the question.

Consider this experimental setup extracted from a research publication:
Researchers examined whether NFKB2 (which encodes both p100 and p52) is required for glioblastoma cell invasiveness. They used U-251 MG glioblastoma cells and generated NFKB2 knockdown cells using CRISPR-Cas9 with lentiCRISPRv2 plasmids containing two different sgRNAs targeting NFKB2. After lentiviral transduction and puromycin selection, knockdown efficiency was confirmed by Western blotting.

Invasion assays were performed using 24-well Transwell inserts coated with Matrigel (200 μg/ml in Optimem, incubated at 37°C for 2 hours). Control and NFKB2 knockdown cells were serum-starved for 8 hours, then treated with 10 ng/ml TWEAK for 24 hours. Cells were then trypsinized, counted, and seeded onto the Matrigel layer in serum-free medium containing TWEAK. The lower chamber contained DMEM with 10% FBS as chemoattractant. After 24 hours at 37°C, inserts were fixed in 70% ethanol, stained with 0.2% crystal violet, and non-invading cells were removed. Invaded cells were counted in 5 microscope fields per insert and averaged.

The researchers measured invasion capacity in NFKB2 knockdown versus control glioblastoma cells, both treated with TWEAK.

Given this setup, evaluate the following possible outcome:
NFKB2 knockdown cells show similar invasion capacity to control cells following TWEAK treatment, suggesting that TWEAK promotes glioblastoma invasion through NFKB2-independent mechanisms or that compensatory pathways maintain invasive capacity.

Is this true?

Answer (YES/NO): NO